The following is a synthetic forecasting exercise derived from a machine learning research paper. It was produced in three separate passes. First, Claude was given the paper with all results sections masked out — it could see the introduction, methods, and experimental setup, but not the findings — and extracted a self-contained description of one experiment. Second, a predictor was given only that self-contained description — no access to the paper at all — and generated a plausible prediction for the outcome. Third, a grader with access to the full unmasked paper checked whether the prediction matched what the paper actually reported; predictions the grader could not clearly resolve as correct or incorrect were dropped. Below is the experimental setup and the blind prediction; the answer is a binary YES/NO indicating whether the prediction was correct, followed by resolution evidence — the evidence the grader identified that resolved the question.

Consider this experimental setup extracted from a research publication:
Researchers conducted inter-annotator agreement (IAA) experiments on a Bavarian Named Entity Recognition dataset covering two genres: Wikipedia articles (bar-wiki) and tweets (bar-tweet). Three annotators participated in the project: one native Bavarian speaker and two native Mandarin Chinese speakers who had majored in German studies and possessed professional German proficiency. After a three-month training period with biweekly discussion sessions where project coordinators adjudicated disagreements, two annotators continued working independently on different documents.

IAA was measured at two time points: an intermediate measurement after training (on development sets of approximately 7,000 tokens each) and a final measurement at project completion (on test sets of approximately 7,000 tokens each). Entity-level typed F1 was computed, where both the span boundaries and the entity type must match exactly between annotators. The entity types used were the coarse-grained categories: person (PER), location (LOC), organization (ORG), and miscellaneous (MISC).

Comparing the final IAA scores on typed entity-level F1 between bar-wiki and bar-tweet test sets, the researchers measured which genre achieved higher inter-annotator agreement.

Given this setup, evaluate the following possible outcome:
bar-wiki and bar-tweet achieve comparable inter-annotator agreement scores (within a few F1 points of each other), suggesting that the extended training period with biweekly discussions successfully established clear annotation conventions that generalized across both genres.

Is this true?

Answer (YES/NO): YES